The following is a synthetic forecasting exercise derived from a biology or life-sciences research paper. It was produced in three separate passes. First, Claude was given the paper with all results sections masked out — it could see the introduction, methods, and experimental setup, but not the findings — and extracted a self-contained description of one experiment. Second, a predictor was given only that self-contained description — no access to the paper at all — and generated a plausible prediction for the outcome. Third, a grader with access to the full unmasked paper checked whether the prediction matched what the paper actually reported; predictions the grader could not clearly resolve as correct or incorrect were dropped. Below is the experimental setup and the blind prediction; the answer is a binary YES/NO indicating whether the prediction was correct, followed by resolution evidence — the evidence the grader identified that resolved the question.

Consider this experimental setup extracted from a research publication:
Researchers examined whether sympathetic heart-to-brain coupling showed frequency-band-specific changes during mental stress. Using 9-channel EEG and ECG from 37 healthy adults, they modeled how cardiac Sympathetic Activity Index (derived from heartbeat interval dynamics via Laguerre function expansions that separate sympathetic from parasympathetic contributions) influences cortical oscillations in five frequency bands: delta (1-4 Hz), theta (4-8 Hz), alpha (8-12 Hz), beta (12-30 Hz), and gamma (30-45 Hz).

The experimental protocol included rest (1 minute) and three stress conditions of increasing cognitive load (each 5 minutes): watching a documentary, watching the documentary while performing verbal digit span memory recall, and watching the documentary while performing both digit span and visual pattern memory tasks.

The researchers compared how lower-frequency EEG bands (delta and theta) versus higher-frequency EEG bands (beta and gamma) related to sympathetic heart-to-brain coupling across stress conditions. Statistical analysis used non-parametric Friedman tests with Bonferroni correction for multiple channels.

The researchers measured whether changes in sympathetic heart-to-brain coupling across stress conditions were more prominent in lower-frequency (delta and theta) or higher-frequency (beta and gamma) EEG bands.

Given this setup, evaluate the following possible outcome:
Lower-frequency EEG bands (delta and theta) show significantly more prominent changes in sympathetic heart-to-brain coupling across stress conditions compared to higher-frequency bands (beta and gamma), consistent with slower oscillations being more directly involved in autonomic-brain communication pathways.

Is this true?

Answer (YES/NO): NO